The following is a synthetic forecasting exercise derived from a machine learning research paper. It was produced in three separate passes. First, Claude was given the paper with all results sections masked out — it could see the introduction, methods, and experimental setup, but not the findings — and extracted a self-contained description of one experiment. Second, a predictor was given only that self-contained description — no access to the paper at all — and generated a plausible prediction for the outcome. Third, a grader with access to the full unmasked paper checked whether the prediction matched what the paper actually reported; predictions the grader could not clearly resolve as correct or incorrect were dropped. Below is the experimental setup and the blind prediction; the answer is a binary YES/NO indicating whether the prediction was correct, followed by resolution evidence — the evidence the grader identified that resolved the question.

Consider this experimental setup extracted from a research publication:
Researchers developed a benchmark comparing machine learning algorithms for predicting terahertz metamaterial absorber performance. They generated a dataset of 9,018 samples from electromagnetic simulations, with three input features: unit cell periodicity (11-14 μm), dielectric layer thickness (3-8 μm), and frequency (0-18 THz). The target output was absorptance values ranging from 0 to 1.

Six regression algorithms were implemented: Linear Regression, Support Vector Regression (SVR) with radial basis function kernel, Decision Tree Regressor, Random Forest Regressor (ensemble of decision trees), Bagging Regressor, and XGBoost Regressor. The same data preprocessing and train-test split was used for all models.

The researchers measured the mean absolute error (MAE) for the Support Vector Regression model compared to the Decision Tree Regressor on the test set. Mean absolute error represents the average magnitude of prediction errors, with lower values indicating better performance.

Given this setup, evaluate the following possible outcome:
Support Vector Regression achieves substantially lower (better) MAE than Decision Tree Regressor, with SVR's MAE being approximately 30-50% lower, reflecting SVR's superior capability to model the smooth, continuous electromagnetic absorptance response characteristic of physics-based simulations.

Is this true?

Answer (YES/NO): NO